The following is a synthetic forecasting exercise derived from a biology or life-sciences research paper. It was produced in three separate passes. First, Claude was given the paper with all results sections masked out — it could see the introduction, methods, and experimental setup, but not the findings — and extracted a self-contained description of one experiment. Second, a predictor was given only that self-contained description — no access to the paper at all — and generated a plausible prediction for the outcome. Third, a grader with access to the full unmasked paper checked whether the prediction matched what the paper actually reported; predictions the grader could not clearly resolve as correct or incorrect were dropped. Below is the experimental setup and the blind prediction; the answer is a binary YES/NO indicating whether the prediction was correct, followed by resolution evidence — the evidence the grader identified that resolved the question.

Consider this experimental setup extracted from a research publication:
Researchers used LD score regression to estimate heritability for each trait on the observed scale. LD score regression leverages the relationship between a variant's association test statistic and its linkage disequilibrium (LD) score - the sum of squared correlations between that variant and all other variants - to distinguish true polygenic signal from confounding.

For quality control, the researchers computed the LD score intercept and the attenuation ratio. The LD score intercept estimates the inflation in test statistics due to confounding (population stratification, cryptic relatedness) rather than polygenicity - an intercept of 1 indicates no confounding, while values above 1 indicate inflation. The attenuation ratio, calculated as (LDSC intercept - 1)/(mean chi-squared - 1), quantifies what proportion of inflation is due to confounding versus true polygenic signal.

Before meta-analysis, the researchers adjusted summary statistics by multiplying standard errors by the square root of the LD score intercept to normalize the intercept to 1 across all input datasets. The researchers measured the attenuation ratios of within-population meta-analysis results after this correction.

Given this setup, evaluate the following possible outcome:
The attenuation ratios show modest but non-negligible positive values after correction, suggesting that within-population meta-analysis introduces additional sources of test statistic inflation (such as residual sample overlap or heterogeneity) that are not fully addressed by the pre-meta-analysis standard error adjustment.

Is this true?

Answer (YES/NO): YES